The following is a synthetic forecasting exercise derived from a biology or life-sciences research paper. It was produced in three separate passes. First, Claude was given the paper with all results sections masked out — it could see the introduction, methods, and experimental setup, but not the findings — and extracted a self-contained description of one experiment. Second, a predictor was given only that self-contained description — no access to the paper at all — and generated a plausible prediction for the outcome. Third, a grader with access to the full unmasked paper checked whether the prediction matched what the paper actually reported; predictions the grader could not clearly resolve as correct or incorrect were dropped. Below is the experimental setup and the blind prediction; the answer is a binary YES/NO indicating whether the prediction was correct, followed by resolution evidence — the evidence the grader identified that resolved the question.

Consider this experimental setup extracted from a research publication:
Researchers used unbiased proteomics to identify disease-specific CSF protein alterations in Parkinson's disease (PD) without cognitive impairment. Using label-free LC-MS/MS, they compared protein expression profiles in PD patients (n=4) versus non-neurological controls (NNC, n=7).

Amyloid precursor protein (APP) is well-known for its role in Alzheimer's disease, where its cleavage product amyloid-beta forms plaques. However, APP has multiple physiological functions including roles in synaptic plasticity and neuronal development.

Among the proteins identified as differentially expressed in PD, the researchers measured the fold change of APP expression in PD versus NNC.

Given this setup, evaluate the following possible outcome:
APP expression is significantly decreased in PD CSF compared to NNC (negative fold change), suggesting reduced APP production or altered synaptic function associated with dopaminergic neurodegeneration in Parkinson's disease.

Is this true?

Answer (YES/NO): NO